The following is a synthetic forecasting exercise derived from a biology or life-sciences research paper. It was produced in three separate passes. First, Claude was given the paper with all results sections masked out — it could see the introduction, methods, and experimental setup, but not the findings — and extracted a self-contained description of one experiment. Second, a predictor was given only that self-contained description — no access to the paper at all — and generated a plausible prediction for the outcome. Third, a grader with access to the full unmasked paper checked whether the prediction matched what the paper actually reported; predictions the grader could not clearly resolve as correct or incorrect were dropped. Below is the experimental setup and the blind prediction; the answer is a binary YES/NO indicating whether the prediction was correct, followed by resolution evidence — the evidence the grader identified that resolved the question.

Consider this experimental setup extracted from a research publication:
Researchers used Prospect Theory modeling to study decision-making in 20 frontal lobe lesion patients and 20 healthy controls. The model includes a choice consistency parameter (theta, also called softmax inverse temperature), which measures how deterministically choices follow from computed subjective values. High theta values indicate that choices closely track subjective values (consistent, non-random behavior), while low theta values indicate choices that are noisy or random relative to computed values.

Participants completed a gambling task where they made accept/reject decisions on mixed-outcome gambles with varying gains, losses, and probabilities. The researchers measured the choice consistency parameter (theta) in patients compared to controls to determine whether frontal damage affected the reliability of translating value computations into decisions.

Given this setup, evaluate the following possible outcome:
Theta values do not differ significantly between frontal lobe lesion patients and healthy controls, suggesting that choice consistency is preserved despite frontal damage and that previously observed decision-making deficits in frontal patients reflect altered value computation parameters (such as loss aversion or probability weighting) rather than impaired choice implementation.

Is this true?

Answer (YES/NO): YES